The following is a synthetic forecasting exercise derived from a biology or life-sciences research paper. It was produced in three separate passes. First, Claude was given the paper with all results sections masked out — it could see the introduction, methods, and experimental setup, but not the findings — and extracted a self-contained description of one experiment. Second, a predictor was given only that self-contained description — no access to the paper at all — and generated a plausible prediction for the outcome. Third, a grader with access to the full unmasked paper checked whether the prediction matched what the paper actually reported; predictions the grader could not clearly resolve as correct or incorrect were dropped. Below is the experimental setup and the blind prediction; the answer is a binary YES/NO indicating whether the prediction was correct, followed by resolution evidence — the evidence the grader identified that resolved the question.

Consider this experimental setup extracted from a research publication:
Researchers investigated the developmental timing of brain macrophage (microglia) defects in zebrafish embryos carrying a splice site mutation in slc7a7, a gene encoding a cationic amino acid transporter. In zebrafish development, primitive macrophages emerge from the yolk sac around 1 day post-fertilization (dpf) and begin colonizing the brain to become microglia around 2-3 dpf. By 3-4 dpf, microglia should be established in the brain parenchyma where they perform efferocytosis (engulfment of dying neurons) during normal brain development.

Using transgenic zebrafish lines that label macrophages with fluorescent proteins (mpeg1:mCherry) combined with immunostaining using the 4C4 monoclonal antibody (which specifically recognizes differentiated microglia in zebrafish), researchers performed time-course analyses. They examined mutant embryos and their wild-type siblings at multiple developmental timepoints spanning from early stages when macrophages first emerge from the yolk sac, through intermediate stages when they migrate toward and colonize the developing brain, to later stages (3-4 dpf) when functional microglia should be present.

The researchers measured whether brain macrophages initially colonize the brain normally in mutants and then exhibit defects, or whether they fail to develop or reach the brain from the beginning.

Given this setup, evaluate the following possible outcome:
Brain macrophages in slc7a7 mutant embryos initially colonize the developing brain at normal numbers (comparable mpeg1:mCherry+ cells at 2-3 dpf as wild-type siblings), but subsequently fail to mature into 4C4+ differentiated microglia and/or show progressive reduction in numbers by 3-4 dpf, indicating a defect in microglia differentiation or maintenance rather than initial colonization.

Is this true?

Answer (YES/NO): NO